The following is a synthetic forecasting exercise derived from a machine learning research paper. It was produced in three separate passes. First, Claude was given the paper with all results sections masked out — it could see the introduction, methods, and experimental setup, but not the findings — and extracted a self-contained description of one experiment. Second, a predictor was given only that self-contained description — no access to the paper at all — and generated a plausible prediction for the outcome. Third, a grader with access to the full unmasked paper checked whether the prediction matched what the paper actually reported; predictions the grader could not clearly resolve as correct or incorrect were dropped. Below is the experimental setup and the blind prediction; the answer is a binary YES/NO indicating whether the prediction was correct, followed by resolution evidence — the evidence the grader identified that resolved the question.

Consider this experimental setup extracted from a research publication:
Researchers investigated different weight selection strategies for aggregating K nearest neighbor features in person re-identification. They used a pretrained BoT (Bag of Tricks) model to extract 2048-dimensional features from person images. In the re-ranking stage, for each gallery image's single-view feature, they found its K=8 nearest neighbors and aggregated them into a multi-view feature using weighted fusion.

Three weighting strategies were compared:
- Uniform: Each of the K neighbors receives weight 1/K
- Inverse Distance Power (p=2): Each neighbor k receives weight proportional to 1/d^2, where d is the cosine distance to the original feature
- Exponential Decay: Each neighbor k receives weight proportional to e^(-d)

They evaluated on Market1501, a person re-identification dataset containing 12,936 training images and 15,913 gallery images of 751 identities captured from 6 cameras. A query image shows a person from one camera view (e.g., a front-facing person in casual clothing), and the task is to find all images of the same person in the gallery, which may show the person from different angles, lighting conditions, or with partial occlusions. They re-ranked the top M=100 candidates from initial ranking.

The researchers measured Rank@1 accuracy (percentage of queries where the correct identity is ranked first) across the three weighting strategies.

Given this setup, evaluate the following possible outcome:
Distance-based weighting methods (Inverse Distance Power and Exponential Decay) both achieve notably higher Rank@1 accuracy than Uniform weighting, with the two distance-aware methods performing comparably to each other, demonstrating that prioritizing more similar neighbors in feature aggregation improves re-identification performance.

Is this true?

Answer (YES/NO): YES